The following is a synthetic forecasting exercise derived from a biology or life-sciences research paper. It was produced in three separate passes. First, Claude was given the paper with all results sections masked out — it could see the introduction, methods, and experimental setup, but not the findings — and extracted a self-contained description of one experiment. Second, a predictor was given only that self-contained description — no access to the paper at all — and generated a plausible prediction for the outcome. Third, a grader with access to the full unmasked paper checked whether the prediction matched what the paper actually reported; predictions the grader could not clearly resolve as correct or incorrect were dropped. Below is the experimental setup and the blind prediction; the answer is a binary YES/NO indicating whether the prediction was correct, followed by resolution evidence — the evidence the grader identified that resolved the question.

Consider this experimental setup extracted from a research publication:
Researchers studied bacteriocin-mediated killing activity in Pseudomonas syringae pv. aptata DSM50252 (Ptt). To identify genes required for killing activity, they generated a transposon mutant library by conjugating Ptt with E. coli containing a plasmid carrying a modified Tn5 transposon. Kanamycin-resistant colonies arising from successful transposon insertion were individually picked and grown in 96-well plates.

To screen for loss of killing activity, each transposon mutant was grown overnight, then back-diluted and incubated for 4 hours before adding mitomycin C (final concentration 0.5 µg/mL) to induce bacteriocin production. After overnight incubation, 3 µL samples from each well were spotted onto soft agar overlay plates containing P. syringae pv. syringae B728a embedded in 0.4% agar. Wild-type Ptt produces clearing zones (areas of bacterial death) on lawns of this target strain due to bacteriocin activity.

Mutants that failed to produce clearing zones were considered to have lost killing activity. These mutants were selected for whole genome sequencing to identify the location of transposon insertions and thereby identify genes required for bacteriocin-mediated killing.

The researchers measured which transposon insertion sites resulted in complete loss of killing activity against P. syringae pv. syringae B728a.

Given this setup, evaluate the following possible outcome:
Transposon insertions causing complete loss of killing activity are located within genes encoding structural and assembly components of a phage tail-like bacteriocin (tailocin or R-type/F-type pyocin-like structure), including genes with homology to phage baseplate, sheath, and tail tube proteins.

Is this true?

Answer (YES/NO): NO